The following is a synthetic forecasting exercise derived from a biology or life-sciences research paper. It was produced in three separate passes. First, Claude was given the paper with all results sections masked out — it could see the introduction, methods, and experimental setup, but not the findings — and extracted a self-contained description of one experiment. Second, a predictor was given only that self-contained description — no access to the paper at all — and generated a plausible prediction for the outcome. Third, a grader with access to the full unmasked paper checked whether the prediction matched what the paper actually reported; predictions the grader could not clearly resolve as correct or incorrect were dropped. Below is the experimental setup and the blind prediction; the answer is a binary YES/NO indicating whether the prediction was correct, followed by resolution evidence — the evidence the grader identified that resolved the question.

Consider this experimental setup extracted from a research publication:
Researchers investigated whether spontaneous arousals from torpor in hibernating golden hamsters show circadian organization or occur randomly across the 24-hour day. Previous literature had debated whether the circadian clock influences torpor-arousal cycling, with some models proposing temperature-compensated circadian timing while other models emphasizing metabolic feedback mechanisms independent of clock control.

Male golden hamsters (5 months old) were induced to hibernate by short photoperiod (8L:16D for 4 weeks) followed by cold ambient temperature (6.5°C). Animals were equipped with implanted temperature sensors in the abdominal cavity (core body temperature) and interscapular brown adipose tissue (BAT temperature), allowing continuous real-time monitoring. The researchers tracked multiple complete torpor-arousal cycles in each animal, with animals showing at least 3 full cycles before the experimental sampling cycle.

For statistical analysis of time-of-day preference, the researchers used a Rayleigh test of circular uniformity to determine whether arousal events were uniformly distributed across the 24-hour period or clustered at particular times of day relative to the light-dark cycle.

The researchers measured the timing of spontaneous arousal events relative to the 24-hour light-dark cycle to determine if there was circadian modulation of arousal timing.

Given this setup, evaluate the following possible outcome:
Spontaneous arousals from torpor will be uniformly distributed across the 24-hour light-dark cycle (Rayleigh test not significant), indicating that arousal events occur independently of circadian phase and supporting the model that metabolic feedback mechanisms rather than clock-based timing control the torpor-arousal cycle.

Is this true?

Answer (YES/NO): YES